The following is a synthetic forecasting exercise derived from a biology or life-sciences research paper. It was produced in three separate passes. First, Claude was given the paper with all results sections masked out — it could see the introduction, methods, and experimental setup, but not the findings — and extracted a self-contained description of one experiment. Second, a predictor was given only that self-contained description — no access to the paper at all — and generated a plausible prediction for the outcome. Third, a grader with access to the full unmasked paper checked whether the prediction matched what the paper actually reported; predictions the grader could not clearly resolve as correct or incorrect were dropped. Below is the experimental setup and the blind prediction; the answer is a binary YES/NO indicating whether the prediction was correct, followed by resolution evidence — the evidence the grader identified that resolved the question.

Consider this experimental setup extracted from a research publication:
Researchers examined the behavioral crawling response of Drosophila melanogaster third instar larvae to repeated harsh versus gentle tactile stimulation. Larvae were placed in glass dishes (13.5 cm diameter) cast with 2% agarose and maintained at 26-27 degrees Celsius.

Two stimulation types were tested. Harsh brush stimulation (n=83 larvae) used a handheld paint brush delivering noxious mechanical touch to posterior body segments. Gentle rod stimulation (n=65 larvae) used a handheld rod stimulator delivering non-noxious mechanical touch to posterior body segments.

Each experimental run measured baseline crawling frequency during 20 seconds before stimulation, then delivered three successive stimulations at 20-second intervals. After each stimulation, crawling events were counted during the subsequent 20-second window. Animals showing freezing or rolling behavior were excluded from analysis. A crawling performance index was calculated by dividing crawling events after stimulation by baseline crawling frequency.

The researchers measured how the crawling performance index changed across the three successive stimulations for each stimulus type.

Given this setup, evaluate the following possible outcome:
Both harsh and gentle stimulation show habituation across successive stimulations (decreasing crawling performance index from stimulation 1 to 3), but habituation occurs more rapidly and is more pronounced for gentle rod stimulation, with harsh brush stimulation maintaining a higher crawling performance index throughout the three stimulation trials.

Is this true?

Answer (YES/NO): NO